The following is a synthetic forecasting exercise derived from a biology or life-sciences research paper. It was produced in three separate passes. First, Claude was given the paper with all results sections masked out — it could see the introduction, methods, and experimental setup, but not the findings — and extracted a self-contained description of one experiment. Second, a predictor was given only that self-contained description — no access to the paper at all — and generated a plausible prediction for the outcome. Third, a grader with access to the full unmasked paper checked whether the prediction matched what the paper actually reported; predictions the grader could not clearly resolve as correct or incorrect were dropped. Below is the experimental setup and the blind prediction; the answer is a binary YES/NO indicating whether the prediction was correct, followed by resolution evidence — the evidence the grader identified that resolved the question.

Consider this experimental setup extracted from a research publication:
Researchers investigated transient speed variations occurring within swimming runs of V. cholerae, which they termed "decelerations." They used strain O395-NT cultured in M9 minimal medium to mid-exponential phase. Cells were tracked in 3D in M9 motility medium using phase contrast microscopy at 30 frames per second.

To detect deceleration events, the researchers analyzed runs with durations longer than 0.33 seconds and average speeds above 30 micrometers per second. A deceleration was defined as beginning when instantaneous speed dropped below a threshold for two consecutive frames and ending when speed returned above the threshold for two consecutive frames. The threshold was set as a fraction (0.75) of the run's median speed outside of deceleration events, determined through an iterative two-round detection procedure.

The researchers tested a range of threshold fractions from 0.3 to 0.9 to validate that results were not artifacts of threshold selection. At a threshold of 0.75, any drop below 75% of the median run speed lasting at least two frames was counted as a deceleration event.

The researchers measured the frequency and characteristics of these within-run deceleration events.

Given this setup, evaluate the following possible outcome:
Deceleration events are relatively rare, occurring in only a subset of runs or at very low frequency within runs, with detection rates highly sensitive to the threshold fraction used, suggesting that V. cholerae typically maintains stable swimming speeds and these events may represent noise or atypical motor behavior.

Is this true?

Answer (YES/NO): NO